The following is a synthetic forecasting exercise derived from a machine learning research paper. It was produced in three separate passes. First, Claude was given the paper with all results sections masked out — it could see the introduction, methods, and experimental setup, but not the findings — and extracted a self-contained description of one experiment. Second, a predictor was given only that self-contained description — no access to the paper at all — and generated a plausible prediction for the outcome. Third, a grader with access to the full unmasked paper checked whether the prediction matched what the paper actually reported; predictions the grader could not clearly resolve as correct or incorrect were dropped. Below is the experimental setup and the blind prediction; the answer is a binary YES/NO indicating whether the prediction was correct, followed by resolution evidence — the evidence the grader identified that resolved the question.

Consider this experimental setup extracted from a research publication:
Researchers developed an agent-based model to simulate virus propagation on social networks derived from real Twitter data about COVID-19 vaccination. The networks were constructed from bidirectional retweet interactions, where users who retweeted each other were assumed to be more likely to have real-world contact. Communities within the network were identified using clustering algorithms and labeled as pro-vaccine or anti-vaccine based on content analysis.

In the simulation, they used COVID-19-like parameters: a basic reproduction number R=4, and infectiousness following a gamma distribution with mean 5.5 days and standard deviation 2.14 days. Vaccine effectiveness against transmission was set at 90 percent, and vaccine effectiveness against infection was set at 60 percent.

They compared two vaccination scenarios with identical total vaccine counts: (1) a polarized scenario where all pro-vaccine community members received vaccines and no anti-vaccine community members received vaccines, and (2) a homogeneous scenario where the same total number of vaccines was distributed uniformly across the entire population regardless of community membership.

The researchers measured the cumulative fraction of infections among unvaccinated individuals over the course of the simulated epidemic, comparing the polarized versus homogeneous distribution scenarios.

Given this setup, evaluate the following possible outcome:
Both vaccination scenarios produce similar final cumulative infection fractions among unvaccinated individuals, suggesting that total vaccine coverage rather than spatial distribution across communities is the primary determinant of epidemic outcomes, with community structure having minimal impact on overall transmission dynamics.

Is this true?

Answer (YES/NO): NO